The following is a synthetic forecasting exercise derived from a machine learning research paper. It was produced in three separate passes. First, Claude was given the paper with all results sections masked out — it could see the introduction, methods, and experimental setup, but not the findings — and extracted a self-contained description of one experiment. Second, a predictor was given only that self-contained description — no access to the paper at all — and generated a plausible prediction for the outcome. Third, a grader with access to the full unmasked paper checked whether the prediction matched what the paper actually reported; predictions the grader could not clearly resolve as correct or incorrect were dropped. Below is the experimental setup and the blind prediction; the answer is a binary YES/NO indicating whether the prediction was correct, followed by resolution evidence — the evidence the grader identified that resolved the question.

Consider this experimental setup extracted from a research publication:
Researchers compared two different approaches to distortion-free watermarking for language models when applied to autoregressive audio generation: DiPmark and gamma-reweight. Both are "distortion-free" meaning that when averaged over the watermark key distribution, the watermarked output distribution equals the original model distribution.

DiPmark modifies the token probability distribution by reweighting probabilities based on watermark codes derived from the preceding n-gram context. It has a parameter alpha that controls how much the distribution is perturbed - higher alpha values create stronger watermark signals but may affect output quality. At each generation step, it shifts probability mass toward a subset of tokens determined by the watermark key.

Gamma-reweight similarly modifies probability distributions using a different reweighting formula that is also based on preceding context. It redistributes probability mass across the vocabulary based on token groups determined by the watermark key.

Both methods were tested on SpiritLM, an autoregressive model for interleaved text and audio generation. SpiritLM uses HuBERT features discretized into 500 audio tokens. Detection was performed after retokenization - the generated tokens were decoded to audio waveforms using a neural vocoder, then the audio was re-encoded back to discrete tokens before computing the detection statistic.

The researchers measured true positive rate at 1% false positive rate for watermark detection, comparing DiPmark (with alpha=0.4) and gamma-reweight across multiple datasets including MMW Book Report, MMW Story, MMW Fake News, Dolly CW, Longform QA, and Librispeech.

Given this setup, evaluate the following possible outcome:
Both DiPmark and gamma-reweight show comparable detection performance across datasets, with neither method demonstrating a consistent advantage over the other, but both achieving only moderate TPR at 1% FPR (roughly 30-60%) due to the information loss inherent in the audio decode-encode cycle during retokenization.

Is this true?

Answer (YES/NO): NO